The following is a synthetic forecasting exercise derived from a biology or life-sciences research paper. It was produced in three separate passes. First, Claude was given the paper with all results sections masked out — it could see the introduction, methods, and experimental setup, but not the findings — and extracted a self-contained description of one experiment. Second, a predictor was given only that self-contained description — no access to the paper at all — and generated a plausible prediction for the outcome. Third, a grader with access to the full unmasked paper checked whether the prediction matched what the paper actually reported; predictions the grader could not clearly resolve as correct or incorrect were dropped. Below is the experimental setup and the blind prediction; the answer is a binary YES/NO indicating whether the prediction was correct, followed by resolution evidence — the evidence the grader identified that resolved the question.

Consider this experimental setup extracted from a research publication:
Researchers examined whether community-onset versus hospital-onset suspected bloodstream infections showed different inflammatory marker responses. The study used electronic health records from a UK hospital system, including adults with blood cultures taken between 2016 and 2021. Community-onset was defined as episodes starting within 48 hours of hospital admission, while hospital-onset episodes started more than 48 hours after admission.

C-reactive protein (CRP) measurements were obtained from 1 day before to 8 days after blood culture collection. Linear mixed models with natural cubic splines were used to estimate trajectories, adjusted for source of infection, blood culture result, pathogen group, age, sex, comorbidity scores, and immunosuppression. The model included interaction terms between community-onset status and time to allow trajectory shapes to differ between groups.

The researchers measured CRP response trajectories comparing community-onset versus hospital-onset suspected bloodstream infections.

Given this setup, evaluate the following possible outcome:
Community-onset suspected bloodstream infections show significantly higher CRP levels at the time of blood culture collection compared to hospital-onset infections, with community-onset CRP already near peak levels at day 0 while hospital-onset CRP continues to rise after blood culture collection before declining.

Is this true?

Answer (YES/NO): NO